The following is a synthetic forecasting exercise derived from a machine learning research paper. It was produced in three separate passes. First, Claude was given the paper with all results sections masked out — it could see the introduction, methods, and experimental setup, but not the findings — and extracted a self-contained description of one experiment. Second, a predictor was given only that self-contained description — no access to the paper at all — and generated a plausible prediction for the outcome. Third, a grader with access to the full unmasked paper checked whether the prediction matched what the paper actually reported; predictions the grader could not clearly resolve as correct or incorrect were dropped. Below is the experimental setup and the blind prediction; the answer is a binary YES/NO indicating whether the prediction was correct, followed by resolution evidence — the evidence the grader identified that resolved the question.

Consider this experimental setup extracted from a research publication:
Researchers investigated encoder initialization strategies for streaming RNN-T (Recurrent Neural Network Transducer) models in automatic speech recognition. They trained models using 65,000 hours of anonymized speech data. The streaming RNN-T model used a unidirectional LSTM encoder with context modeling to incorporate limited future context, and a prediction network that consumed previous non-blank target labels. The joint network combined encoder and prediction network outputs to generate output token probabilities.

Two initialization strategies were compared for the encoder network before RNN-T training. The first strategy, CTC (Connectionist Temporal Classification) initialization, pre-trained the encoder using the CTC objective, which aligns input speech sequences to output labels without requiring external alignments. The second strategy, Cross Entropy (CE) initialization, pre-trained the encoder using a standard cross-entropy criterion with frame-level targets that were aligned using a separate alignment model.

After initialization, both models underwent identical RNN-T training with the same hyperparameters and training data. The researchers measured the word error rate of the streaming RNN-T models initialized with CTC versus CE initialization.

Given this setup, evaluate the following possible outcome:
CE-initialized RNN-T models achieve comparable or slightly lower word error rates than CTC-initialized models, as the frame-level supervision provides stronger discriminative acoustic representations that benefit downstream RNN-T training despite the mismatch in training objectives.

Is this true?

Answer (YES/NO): NO